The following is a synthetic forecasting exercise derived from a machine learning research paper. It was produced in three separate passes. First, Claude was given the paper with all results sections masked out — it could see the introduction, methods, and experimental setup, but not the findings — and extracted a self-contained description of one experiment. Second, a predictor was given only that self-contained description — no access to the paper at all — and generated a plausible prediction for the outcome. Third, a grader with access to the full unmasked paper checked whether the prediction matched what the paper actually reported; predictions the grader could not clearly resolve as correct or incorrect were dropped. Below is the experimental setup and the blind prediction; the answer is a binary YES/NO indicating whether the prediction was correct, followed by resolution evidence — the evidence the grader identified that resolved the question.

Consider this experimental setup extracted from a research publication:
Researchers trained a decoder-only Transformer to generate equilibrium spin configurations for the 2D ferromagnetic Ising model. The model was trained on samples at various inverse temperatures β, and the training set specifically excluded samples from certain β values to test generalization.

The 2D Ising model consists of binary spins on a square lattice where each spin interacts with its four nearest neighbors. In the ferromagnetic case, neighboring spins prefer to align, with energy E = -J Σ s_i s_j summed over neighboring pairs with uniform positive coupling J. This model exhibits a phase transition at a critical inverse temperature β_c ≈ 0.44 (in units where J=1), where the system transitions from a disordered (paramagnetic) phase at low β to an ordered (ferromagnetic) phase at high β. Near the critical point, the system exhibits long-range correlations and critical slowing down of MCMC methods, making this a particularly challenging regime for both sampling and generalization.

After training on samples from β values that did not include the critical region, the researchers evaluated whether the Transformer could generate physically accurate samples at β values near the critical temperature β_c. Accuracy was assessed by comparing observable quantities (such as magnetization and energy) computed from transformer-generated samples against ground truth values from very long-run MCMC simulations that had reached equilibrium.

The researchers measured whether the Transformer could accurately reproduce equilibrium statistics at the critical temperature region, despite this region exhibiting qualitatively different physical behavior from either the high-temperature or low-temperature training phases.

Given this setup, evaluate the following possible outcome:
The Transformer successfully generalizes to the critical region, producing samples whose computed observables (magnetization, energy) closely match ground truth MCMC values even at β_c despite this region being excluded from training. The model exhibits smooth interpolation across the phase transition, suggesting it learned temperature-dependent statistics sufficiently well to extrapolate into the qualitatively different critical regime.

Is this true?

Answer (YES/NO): YES